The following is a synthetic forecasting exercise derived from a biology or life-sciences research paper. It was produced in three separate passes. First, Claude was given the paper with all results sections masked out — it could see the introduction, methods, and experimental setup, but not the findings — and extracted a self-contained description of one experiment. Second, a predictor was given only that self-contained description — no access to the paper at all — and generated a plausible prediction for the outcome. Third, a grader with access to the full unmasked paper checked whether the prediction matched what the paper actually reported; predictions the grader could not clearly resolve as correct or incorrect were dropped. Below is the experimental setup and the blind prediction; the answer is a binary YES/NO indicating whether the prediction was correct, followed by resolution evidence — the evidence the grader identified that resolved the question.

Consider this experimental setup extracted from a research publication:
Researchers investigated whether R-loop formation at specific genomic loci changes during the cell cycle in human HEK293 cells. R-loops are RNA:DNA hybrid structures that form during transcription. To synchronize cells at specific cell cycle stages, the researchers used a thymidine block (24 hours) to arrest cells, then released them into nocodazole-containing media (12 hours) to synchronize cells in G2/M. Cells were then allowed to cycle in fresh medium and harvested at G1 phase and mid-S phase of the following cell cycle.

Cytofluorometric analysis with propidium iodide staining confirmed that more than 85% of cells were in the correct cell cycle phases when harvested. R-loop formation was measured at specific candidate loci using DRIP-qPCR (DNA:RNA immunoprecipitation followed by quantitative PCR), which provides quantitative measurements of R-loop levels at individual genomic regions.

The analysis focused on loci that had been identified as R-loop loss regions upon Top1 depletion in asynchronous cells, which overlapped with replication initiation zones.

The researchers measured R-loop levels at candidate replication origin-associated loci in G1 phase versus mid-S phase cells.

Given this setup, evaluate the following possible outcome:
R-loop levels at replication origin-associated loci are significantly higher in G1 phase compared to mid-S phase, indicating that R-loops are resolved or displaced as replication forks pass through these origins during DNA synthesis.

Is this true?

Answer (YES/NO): NO